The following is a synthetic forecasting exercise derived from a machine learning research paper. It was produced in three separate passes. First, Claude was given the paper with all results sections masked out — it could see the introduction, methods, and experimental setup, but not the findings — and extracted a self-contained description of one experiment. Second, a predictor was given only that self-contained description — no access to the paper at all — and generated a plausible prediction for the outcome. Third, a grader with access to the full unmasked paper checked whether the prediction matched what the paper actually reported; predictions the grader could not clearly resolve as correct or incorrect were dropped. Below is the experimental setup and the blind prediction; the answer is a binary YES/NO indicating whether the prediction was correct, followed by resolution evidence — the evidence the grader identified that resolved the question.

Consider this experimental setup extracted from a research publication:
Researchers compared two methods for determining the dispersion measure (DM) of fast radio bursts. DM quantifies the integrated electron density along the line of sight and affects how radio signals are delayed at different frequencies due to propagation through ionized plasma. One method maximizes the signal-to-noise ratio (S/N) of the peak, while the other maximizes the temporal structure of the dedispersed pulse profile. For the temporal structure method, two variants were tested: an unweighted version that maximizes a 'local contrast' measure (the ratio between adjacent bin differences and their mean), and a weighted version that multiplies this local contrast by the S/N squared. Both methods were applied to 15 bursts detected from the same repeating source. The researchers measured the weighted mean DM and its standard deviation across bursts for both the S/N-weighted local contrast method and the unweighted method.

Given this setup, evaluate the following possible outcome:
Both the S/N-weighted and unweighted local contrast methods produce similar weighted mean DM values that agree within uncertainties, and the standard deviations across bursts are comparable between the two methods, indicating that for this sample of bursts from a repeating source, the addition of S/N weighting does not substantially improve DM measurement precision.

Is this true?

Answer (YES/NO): NO